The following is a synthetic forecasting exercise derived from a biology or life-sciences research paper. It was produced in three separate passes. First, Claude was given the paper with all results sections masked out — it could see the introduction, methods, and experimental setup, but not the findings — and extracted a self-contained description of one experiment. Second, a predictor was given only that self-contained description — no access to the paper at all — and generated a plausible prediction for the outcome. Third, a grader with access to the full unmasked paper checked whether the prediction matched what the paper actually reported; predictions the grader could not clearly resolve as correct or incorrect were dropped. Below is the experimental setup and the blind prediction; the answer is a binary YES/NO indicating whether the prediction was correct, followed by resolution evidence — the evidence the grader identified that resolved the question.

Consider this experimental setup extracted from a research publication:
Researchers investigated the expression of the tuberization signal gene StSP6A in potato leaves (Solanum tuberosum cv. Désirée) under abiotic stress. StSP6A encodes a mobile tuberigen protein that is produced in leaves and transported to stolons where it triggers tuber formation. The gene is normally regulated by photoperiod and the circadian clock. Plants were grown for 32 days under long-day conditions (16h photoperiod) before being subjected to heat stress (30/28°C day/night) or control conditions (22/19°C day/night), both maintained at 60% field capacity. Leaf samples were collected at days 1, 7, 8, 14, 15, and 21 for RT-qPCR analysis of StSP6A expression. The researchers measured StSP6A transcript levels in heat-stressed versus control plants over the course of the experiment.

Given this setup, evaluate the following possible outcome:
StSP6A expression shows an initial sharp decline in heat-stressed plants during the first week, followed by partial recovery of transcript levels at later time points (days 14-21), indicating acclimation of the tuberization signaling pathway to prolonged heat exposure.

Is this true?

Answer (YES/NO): NO